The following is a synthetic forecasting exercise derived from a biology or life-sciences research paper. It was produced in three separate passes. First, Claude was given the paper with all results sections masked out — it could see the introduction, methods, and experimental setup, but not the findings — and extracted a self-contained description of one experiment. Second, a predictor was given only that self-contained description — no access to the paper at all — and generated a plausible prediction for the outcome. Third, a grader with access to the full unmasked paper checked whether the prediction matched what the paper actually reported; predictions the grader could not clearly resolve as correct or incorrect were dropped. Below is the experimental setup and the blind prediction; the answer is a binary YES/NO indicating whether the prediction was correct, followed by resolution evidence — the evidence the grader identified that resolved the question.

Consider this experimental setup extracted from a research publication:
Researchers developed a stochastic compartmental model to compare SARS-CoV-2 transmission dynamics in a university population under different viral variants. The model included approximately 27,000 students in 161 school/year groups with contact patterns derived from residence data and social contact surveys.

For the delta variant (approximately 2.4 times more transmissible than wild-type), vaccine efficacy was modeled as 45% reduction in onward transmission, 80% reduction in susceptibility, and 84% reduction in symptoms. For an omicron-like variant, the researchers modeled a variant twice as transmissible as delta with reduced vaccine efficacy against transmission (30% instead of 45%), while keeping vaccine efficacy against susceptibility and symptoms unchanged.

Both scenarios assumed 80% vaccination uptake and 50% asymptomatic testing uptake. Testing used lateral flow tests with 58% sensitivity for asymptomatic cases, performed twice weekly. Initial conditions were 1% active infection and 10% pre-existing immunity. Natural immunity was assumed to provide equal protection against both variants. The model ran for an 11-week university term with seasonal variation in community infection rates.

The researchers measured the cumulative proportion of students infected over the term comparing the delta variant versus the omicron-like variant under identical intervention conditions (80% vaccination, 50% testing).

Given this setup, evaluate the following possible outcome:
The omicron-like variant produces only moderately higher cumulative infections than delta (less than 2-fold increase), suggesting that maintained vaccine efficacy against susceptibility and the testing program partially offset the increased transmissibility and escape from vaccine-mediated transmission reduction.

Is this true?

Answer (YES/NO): NO